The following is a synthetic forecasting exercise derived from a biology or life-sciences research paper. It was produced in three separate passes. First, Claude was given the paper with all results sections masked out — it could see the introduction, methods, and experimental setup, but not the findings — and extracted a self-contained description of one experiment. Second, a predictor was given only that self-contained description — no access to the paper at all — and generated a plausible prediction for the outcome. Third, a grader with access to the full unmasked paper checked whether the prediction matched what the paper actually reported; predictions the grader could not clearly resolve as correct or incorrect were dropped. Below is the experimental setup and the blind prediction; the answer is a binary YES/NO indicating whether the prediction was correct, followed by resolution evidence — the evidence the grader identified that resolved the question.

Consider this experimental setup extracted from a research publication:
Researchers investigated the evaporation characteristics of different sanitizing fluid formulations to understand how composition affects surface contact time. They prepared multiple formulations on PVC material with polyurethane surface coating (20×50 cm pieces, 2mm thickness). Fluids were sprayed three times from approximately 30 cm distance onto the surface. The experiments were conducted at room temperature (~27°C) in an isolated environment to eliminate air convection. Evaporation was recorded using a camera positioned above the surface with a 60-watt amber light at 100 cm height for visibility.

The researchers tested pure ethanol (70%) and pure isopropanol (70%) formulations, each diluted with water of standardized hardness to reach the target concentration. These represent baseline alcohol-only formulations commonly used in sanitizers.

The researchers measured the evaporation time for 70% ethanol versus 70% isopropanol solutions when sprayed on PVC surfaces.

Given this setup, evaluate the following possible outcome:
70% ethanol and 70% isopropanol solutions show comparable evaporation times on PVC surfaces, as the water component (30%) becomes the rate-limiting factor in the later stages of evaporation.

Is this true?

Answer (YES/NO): NO